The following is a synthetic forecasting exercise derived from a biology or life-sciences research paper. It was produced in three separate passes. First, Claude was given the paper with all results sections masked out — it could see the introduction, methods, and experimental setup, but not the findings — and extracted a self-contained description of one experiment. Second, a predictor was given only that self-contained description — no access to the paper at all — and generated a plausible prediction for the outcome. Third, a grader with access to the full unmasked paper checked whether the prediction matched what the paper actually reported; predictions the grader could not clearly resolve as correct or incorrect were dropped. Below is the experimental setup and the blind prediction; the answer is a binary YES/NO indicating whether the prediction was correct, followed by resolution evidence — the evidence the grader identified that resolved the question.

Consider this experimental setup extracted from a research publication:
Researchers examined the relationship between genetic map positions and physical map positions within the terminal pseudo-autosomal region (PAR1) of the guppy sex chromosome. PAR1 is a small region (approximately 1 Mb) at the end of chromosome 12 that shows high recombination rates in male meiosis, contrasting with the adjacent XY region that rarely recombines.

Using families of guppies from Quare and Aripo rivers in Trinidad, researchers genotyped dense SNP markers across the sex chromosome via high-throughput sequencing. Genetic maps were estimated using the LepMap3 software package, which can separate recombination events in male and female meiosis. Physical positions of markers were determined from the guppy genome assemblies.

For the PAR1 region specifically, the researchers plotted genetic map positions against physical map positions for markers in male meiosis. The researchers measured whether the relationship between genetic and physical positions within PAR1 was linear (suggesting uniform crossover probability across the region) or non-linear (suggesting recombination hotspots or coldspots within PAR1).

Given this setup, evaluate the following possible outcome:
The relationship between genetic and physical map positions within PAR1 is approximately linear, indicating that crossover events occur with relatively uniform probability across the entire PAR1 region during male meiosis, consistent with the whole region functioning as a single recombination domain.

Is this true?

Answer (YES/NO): YES